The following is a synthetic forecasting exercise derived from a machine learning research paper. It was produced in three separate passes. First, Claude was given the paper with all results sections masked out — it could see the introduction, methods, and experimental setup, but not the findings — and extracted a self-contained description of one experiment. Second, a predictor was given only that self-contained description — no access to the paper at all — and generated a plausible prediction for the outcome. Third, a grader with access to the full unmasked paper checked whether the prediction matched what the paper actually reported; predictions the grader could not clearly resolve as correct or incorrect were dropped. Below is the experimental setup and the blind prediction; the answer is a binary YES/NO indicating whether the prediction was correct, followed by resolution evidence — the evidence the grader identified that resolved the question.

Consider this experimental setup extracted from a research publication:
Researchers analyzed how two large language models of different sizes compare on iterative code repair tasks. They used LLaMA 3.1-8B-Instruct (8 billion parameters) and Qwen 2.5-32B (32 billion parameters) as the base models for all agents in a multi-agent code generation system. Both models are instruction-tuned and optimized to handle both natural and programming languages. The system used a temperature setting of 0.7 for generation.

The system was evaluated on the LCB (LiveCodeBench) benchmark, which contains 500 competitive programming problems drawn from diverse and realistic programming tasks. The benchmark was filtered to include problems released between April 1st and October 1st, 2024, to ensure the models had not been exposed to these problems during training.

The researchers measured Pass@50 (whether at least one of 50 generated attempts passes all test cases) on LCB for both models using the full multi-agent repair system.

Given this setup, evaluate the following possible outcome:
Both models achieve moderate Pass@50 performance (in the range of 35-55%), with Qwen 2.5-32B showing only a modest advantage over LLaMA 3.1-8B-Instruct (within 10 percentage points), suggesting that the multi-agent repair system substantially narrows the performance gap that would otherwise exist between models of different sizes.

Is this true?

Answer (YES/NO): NO